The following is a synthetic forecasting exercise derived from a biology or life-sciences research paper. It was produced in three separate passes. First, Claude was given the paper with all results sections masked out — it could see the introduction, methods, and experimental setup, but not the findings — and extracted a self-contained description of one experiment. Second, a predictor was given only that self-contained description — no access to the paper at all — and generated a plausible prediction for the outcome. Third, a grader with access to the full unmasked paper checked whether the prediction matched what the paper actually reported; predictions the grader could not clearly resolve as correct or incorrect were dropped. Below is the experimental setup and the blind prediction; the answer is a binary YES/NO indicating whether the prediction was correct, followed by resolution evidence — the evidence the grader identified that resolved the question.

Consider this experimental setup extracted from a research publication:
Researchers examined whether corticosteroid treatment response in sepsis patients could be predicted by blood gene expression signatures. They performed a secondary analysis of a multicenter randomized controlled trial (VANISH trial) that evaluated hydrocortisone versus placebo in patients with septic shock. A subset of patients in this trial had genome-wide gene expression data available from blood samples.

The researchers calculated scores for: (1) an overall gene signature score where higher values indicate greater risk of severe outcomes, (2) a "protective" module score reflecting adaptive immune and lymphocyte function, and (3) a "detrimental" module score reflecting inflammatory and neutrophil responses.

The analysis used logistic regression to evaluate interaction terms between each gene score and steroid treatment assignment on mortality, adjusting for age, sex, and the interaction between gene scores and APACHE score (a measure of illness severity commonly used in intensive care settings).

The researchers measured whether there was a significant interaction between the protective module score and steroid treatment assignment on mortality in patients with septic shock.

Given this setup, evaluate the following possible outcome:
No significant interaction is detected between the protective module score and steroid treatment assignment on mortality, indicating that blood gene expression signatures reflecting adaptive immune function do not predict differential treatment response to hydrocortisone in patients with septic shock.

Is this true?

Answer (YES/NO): NO